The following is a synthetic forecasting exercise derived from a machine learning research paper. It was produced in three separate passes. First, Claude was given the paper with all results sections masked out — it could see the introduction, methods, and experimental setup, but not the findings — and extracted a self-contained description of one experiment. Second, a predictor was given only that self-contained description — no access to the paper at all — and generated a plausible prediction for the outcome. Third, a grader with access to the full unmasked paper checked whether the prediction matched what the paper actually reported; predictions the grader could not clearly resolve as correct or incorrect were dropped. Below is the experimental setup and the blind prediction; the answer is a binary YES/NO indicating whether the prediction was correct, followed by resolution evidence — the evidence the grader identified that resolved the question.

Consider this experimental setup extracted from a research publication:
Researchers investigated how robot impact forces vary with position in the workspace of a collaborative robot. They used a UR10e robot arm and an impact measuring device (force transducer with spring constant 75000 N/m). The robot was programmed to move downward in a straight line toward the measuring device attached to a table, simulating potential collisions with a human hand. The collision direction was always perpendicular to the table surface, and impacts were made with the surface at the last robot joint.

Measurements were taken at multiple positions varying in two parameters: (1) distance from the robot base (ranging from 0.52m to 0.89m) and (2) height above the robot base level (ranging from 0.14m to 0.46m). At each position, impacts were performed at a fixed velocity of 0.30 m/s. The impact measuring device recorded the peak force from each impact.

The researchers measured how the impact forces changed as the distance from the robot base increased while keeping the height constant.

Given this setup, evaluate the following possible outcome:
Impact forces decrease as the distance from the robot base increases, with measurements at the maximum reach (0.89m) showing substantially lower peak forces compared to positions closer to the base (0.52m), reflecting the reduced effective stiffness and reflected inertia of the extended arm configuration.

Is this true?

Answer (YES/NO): YES